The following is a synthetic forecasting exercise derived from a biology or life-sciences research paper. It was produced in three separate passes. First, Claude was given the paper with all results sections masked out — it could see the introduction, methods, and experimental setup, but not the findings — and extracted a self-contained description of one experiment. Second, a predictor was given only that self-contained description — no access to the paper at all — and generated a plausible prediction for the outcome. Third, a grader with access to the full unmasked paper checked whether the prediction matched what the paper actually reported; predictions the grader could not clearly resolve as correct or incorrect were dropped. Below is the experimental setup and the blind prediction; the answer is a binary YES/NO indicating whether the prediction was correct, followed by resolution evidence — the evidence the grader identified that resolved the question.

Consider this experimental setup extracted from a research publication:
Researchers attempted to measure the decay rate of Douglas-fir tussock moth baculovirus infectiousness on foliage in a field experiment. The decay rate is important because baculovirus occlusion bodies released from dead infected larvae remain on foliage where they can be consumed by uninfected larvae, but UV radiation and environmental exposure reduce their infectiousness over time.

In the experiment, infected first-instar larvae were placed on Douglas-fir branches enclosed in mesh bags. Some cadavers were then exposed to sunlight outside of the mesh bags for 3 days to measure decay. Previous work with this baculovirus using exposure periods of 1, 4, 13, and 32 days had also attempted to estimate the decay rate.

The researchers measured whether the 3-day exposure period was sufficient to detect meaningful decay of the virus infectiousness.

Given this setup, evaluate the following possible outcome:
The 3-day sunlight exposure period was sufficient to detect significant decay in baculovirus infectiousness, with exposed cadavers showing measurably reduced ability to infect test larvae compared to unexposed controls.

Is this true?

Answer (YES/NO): NO